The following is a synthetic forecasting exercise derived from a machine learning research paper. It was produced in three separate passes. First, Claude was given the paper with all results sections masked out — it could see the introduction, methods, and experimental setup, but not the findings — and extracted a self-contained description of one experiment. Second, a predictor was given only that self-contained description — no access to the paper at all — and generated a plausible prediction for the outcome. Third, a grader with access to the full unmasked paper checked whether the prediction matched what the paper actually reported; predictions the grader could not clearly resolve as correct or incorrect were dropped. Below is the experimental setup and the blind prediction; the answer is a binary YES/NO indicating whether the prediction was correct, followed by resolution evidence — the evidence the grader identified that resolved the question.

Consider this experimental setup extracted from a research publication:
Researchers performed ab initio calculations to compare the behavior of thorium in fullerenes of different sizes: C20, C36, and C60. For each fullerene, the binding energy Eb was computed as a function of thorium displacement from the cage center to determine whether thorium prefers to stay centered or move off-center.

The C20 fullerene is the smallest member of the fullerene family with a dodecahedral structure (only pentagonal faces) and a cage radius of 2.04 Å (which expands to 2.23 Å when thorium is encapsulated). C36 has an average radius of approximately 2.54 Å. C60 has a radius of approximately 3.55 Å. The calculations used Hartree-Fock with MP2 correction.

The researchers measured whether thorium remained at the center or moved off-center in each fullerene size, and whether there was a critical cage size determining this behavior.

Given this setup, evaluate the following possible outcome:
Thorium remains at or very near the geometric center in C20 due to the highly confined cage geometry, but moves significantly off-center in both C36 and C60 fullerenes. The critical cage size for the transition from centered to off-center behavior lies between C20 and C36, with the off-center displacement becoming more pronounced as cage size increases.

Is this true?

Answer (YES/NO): NO